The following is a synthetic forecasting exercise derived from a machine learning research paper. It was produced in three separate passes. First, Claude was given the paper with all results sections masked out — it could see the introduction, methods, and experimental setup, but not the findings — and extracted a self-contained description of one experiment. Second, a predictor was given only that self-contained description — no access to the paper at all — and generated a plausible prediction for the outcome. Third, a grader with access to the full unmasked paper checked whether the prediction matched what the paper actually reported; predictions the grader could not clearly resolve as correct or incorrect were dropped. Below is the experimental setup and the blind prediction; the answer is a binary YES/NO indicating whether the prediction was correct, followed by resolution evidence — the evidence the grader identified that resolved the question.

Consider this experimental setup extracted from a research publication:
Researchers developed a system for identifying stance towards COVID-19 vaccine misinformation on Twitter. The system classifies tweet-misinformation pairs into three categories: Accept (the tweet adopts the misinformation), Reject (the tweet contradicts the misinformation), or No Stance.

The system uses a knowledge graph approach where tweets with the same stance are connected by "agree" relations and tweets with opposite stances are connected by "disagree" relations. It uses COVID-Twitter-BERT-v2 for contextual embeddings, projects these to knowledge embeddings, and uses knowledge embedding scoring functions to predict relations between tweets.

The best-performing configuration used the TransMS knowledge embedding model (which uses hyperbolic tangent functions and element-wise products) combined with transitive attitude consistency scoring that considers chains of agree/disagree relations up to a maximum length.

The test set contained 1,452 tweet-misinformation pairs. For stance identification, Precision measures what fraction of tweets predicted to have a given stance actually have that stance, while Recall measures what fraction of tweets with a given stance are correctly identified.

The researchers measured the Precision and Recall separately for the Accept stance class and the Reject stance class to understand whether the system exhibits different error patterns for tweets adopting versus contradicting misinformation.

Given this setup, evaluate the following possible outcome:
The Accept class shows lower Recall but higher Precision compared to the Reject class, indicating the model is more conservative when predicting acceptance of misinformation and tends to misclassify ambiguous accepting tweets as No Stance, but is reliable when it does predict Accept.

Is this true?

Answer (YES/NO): YES